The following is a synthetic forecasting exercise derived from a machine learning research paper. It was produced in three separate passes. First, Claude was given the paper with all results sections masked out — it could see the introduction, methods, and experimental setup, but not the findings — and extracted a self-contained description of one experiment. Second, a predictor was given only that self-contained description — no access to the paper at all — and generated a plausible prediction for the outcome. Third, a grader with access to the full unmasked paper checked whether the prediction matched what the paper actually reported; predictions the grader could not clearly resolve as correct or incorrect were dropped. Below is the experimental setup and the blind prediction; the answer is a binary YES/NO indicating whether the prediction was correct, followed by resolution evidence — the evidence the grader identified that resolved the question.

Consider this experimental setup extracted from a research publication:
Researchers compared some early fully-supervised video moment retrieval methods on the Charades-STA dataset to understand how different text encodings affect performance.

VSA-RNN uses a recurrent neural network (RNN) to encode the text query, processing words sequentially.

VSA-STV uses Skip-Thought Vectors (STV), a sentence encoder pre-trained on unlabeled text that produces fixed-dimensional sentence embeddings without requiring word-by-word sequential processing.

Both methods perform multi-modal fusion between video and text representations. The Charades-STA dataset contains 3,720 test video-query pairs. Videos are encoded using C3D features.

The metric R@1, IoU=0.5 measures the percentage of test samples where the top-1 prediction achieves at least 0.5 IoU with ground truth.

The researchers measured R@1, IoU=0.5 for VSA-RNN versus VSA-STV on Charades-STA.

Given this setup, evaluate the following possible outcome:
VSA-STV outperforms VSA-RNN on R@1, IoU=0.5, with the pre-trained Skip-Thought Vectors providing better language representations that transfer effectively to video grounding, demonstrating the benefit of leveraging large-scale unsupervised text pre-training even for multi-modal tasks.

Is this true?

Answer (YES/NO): YES